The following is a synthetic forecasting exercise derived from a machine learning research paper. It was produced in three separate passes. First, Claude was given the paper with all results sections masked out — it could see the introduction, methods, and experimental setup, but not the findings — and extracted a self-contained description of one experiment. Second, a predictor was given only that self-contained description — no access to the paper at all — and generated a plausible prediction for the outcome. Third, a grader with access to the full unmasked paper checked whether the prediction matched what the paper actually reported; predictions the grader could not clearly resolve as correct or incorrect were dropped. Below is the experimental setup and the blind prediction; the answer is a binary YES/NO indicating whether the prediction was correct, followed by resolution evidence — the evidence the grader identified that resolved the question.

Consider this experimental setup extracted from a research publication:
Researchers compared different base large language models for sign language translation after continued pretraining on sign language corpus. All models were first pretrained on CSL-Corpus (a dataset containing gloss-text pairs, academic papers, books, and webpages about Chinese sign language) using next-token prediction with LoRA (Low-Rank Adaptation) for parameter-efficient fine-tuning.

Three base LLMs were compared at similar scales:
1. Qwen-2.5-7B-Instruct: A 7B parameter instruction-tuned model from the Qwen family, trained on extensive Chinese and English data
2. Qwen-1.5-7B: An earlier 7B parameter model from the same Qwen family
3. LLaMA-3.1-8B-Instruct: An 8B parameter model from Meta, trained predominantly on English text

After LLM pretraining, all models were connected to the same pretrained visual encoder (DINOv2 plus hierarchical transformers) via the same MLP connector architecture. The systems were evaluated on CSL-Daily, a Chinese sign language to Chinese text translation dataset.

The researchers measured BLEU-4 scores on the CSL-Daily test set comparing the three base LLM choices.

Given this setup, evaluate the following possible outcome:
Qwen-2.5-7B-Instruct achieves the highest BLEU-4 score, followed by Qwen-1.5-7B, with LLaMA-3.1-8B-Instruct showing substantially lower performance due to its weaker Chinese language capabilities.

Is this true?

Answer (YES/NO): YES